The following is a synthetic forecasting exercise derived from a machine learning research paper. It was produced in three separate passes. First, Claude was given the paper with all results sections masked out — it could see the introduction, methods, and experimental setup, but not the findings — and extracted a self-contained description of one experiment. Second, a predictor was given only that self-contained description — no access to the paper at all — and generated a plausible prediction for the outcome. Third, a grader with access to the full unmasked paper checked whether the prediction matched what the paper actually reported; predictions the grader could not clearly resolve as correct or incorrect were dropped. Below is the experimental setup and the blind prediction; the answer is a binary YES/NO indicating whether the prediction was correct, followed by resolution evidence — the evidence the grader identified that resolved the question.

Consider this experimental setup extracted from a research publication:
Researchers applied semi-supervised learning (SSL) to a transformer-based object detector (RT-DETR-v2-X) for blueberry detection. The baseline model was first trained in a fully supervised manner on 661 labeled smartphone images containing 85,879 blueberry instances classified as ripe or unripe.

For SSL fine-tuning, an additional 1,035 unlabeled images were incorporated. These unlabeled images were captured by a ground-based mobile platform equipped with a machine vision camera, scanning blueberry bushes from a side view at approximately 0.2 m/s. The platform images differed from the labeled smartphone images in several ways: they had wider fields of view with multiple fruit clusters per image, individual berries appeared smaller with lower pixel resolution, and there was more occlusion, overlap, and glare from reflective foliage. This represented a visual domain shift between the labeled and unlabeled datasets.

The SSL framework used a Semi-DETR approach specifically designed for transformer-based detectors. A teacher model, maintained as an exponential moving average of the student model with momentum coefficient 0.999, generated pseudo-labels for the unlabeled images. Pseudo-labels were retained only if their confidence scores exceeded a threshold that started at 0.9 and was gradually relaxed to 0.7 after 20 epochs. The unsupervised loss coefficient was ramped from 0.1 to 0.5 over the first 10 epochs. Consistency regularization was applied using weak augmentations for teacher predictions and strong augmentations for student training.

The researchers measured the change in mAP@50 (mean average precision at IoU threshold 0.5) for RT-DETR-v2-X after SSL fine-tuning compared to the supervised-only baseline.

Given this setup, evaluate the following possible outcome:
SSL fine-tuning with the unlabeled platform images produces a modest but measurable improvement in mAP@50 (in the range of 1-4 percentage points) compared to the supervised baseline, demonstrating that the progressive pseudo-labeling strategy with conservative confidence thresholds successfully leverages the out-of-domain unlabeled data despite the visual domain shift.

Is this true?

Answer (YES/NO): YES